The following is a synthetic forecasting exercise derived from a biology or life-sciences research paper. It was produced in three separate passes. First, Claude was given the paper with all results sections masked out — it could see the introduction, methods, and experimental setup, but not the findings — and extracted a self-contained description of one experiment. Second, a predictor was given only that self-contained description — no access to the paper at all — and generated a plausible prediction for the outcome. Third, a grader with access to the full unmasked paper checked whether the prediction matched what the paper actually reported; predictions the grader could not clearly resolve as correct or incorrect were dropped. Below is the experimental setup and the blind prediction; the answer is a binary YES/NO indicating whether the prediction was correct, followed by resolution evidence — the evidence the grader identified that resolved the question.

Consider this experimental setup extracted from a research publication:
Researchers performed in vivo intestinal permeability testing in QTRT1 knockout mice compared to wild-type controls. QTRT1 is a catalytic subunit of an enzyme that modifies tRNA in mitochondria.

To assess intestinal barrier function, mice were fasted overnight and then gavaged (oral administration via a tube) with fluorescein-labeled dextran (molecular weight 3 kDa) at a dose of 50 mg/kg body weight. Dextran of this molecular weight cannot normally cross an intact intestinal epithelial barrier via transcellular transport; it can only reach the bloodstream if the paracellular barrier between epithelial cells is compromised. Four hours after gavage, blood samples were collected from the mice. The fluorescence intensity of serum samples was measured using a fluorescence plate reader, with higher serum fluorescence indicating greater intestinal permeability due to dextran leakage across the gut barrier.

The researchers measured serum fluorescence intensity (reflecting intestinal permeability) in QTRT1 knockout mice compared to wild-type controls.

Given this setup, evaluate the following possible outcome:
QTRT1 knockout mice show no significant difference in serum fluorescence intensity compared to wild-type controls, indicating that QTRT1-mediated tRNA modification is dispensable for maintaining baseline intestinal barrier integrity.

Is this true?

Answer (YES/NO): NO